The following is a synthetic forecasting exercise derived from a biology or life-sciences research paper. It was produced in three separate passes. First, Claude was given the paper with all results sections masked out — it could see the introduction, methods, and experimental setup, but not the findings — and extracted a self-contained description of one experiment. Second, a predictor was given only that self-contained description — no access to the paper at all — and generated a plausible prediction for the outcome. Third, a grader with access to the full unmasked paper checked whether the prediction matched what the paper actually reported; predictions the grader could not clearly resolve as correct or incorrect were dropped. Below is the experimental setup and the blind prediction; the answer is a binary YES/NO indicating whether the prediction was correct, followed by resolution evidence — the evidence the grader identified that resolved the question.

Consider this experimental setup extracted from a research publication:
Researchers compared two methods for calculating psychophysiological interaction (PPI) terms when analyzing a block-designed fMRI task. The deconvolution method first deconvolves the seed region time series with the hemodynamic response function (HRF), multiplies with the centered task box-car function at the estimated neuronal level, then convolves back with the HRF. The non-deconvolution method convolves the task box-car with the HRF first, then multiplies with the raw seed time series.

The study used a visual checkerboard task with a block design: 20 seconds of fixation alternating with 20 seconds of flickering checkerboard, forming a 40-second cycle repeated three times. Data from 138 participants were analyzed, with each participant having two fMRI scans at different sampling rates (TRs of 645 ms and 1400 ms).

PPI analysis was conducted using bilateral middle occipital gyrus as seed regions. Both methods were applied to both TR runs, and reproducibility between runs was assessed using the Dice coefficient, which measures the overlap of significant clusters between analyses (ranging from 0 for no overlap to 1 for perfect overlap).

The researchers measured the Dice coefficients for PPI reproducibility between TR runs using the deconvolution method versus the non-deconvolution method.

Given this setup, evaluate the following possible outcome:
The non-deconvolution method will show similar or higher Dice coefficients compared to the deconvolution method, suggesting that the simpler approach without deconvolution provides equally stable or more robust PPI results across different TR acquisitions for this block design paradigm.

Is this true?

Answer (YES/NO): YES